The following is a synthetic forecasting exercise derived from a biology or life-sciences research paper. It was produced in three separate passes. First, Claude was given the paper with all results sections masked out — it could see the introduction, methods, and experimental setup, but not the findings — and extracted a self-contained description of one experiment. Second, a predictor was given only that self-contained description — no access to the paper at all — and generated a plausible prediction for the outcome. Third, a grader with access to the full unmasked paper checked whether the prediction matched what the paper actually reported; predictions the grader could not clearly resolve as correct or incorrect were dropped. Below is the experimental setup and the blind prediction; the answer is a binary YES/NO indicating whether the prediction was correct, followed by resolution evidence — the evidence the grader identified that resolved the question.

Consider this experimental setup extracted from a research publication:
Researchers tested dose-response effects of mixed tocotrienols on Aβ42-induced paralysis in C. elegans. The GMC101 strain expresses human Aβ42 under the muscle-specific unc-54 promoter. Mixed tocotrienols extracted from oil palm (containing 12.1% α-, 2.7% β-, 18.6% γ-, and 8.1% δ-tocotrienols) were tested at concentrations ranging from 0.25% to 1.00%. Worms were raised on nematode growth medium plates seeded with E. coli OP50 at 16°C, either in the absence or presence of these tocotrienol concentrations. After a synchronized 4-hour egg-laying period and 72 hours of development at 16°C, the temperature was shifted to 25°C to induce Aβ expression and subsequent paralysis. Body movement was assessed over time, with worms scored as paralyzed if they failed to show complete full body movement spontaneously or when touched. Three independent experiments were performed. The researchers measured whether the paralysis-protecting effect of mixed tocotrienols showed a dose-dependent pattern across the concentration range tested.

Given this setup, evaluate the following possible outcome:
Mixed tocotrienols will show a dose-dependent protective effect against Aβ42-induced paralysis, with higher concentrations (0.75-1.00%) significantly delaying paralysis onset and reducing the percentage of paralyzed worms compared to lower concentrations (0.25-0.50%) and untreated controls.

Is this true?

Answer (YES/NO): NO